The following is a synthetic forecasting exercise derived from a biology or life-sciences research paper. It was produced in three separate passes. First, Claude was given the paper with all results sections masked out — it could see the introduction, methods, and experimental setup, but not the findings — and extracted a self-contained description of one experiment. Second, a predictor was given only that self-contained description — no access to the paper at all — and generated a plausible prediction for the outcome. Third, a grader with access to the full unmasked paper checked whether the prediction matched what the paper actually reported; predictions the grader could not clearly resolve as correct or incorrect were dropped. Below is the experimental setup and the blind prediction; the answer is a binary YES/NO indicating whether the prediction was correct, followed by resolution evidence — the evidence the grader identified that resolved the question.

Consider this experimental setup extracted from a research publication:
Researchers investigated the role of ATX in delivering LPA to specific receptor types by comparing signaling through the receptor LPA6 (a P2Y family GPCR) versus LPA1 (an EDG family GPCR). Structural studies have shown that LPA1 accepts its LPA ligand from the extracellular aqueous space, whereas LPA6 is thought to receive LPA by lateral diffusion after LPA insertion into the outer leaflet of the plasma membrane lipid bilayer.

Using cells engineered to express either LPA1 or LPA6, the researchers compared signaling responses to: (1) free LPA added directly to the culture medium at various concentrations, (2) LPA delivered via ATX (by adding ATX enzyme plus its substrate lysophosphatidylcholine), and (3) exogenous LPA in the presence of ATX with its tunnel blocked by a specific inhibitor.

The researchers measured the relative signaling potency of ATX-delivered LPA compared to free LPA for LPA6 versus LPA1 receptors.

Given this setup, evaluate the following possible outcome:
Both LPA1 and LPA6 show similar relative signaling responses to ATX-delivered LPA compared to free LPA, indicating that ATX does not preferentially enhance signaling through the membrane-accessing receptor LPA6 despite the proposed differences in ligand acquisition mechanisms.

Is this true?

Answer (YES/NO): NO